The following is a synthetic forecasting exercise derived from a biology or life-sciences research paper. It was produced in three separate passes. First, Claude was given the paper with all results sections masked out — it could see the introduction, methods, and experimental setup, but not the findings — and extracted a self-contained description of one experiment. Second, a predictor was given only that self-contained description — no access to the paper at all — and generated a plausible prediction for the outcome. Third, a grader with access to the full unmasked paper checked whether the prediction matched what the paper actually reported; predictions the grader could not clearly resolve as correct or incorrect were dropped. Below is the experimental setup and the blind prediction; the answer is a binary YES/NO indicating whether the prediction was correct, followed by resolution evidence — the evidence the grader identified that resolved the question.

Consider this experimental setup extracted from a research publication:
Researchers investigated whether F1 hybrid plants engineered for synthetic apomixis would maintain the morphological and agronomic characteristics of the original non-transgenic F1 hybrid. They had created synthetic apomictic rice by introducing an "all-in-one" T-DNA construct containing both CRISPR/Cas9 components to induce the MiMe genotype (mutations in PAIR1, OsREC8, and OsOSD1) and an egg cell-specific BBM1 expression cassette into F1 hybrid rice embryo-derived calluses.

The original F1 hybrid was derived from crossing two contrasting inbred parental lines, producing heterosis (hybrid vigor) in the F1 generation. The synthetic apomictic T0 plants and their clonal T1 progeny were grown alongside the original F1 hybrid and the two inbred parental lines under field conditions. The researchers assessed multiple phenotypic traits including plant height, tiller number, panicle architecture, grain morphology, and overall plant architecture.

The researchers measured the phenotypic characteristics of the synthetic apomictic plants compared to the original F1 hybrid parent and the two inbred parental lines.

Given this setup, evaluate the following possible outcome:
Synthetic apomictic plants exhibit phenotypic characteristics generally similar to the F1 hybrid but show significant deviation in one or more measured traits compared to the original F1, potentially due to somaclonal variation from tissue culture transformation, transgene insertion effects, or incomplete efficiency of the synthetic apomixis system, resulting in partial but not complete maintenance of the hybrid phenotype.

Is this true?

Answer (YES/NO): YES